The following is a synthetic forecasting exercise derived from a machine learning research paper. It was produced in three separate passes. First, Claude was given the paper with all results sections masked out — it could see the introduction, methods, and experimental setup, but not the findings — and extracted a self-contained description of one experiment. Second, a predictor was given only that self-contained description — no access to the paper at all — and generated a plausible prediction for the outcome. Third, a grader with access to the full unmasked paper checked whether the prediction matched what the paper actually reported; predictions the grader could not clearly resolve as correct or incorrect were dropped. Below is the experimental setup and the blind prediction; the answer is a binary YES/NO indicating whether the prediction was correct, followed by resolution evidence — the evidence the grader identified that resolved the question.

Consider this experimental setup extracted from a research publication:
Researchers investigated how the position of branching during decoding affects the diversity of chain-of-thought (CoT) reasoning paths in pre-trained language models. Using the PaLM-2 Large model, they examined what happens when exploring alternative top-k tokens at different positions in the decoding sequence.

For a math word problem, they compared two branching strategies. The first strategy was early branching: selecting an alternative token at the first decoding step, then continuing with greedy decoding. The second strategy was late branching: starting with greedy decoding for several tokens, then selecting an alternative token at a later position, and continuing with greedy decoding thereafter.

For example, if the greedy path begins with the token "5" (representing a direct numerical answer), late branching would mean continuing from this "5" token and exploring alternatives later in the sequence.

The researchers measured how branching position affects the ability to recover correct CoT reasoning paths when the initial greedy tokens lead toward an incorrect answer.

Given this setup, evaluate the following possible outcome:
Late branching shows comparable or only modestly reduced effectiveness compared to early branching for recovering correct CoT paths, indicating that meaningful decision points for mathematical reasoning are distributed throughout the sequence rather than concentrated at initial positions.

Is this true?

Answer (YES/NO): NO